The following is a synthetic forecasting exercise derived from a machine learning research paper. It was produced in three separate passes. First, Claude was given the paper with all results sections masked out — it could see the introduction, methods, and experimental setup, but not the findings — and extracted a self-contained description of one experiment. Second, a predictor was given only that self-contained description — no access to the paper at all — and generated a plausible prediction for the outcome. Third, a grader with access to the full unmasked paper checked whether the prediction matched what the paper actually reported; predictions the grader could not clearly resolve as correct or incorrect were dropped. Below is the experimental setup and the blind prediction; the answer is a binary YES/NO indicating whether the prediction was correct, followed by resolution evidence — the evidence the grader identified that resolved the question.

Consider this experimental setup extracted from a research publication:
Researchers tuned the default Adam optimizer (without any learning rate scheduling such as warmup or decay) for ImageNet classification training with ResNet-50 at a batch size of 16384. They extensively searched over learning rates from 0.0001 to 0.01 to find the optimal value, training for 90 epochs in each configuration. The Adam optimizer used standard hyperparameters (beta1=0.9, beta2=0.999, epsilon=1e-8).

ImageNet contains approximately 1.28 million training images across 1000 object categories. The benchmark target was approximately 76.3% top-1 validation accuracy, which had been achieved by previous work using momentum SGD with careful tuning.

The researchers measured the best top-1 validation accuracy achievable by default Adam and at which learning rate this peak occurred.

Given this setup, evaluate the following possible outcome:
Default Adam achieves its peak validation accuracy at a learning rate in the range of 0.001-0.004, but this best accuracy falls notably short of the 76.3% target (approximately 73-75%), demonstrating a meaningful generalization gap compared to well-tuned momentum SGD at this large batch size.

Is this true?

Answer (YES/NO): NO